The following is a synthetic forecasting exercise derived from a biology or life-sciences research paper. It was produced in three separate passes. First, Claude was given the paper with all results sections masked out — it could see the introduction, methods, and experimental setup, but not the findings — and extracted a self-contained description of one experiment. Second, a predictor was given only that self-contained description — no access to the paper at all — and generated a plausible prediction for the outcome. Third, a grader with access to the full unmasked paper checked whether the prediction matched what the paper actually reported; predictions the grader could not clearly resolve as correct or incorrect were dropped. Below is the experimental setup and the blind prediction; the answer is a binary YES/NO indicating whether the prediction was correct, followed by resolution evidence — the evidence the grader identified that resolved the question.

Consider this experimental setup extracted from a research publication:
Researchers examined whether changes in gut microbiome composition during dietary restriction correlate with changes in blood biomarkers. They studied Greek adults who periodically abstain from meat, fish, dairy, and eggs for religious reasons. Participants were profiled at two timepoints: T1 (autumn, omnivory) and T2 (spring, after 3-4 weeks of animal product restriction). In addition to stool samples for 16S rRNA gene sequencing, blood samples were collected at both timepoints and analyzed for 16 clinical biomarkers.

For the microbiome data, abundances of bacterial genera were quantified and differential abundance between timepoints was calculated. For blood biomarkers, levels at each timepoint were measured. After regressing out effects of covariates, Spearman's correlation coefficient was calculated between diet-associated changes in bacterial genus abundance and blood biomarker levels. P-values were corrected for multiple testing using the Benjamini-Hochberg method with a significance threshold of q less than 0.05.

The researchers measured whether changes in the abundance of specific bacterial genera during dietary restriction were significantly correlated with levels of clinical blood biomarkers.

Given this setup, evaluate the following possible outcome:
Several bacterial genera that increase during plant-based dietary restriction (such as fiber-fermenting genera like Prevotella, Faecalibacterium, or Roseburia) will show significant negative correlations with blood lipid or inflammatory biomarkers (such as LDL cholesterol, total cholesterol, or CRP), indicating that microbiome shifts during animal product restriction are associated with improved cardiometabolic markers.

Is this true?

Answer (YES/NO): NO